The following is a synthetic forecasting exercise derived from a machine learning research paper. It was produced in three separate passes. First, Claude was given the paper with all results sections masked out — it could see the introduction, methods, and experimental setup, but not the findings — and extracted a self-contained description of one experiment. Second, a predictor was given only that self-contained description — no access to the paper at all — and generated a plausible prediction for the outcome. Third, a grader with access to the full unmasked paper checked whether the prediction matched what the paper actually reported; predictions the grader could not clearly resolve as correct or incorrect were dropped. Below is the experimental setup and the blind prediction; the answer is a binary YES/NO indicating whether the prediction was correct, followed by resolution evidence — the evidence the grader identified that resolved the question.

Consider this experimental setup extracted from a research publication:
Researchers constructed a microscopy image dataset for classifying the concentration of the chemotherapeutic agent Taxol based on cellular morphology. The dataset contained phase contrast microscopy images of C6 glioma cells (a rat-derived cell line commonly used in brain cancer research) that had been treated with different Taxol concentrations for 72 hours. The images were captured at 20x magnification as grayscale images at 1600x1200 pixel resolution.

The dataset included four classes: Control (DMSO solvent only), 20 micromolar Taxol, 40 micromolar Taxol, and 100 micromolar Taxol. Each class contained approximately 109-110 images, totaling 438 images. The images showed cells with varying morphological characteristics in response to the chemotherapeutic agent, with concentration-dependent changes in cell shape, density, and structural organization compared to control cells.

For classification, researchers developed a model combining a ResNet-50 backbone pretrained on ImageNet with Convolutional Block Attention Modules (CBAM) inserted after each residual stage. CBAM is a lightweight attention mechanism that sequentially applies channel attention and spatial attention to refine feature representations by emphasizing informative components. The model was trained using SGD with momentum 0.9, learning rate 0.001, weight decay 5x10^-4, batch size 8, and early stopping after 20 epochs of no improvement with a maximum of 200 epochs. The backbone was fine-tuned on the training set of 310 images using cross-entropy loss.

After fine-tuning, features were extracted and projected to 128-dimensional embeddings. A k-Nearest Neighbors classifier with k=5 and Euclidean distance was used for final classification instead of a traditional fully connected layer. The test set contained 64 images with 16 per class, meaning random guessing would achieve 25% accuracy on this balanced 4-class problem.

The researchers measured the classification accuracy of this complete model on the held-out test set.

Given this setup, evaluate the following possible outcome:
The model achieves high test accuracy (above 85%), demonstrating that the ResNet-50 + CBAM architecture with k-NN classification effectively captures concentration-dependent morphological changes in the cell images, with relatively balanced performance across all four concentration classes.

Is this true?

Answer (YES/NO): NO